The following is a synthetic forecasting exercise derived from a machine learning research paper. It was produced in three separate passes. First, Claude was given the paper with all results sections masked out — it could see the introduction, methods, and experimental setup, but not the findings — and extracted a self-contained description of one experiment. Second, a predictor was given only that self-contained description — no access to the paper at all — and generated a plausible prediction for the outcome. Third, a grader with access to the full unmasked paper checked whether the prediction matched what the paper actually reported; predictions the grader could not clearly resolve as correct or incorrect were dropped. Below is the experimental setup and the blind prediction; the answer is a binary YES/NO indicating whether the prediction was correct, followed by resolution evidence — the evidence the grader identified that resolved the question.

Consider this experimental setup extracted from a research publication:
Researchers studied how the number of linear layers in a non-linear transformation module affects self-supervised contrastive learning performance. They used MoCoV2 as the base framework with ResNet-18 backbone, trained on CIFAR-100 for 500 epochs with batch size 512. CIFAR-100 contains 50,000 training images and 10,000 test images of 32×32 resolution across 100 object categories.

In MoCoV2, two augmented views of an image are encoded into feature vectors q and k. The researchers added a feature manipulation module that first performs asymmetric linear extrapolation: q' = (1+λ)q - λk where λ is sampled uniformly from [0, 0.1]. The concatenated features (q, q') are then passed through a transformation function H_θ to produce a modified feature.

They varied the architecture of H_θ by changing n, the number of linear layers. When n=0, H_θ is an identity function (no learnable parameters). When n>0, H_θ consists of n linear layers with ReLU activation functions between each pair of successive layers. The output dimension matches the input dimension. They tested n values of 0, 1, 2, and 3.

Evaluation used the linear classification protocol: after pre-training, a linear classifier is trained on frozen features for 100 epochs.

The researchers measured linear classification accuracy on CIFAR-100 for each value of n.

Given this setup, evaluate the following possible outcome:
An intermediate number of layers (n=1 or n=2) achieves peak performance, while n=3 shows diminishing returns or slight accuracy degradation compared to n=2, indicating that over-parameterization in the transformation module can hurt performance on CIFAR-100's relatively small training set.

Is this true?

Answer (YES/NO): NO